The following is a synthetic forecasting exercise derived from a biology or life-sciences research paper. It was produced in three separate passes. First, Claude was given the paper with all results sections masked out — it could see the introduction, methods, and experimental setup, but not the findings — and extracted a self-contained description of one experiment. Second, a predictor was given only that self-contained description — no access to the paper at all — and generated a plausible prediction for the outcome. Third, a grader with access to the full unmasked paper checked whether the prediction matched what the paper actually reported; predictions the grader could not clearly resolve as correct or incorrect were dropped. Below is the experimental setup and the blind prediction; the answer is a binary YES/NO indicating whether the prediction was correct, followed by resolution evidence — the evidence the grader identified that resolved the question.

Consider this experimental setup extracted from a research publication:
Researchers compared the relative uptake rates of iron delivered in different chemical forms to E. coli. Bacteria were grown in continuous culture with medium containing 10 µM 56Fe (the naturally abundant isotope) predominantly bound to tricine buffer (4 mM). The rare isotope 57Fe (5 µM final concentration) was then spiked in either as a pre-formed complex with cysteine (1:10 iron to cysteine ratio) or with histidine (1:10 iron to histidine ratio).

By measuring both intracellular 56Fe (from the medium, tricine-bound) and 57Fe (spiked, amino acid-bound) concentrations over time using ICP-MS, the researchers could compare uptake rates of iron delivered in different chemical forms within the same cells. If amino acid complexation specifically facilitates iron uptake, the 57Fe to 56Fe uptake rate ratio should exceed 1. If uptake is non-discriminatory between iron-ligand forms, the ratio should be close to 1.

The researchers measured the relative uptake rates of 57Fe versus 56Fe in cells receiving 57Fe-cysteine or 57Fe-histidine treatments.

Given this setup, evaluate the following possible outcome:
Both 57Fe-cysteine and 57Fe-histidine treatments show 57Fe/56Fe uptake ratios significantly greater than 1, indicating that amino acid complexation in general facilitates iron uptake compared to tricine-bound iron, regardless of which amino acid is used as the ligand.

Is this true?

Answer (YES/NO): YES